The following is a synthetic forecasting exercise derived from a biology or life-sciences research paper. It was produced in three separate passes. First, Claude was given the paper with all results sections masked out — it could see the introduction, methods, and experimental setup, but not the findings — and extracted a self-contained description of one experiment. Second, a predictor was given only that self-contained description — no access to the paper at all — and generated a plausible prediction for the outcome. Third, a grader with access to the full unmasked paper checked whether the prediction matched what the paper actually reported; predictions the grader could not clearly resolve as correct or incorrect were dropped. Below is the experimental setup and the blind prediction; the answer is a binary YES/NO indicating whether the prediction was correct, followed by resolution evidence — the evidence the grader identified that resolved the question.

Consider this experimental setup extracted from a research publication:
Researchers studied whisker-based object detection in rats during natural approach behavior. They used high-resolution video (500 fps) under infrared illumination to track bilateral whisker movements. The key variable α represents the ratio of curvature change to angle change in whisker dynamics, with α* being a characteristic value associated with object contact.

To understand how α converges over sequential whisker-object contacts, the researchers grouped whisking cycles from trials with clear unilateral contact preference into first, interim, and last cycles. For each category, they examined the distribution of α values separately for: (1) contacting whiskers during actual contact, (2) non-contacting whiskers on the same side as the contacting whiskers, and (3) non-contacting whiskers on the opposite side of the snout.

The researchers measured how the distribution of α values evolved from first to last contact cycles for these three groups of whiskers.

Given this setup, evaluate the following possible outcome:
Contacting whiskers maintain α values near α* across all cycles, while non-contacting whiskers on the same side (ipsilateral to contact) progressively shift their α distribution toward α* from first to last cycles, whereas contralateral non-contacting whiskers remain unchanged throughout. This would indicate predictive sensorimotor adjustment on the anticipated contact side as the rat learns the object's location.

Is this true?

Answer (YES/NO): NO